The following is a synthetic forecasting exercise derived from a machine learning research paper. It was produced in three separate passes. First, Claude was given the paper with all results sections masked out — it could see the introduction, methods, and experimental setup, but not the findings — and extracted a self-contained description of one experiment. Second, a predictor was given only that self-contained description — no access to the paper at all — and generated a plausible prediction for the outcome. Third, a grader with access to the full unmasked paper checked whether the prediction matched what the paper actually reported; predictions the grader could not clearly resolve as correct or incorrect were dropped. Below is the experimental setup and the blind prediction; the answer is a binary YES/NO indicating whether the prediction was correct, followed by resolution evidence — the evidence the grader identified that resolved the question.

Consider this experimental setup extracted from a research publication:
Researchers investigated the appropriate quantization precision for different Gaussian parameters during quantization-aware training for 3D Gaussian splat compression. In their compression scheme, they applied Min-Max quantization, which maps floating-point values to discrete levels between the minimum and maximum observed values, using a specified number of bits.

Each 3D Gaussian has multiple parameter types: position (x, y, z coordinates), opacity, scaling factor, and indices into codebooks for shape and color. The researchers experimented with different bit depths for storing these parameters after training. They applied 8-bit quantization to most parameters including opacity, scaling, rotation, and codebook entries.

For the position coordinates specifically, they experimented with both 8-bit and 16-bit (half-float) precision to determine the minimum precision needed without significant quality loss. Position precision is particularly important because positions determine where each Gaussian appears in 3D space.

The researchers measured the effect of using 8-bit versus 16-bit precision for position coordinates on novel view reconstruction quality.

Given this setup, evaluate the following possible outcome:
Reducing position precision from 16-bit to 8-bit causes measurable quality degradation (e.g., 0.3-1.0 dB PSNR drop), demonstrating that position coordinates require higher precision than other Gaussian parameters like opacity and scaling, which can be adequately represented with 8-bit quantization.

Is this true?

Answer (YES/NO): YES